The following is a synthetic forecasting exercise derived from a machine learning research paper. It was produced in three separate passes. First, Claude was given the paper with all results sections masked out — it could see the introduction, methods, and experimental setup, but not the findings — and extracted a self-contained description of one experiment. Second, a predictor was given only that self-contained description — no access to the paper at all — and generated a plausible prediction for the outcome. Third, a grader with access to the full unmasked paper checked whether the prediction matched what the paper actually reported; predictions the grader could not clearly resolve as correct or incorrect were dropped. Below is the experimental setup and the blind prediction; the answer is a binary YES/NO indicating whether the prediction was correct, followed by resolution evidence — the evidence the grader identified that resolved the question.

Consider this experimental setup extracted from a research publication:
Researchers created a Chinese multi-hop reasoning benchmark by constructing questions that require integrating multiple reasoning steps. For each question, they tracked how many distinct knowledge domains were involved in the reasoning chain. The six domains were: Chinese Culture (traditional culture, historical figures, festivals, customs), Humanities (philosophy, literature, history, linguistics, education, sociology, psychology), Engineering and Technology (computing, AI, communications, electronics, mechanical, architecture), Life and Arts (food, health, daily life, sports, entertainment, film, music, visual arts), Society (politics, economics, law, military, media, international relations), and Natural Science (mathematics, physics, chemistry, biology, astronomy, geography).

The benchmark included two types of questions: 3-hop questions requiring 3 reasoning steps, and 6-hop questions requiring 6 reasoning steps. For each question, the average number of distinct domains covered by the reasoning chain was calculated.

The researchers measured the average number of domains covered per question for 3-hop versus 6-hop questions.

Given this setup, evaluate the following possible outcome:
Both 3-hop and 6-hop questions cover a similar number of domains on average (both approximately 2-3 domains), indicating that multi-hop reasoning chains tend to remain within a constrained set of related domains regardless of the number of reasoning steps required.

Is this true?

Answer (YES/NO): NO